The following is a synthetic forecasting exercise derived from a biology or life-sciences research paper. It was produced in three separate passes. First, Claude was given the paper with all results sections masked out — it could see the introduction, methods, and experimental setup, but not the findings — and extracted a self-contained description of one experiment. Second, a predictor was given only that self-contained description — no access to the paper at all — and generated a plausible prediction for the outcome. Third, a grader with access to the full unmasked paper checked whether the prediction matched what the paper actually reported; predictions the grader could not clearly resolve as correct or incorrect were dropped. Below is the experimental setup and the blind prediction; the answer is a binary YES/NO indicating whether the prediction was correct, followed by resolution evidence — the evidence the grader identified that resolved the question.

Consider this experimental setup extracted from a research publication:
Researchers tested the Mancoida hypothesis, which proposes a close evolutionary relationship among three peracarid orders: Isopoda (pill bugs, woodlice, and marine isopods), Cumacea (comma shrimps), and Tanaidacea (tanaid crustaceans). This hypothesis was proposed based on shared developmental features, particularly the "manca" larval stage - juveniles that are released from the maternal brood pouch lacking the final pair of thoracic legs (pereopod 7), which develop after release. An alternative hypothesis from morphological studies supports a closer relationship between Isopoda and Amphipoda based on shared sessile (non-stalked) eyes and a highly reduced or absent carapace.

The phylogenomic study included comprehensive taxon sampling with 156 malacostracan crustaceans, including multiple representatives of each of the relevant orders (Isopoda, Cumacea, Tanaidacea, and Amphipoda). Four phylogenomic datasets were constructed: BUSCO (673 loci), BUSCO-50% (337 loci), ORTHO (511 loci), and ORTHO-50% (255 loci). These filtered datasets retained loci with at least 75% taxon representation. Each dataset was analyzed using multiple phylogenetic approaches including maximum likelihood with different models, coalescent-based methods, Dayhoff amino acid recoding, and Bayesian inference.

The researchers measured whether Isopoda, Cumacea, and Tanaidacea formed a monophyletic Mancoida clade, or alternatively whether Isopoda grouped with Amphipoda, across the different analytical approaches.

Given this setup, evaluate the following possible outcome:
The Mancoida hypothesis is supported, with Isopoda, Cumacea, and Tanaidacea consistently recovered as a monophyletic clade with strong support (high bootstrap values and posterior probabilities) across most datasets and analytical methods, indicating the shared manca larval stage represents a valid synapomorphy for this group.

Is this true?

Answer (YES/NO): YES